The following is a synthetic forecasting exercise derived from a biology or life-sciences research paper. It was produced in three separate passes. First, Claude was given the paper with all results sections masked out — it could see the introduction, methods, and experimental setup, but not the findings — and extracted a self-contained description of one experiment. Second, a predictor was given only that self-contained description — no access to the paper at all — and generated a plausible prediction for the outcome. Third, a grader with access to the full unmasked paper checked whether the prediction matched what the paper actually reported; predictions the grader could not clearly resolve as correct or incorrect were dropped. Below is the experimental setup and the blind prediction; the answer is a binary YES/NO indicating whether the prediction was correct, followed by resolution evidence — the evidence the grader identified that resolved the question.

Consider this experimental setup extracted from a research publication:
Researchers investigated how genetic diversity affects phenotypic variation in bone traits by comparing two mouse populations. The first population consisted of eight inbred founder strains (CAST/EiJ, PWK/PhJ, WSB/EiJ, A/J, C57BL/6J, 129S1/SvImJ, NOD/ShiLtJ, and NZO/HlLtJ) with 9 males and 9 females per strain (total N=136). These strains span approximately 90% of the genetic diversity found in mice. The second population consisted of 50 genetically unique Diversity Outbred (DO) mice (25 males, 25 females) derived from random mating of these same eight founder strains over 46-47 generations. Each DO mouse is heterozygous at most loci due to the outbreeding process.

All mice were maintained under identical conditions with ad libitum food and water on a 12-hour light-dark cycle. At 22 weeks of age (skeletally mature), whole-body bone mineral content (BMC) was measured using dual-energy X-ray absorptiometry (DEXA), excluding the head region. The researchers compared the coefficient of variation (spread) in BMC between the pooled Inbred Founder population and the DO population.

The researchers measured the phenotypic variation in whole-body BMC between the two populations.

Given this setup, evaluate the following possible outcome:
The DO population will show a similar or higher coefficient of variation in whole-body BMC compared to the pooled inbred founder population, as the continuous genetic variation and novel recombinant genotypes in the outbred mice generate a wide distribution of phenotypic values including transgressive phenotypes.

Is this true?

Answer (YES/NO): NO